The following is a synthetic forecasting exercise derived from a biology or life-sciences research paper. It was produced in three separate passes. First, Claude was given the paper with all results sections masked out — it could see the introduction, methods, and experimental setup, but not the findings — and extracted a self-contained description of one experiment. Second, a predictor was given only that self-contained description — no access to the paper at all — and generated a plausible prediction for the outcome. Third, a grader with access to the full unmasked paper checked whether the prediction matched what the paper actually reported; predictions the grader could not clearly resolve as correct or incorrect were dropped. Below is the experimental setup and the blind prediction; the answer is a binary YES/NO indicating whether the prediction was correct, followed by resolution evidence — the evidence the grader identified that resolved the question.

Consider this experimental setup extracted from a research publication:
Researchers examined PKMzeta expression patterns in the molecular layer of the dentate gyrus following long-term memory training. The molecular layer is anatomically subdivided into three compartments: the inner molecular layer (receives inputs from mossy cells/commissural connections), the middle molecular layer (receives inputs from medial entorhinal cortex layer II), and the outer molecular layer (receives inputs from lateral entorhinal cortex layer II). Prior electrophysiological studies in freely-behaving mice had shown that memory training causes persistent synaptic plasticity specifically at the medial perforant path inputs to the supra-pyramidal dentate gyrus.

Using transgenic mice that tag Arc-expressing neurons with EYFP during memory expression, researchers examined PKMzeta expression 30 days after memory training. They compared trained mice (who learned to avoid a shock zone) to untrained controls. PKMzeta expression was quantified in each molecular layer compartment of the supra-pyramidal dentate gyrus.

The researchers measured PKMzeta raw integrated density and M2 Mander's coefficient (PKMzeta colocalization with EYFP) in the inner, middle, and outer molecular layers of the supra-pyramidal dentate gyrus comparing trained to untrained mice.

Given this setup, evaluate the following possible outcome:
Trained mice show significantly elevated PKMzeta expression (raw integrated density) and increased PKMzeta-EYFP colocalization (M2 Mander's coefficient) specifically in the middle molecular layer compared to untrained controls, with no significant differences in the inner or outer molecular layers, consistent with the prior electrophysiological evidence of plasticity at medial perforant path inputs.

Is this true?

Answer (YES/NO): NO